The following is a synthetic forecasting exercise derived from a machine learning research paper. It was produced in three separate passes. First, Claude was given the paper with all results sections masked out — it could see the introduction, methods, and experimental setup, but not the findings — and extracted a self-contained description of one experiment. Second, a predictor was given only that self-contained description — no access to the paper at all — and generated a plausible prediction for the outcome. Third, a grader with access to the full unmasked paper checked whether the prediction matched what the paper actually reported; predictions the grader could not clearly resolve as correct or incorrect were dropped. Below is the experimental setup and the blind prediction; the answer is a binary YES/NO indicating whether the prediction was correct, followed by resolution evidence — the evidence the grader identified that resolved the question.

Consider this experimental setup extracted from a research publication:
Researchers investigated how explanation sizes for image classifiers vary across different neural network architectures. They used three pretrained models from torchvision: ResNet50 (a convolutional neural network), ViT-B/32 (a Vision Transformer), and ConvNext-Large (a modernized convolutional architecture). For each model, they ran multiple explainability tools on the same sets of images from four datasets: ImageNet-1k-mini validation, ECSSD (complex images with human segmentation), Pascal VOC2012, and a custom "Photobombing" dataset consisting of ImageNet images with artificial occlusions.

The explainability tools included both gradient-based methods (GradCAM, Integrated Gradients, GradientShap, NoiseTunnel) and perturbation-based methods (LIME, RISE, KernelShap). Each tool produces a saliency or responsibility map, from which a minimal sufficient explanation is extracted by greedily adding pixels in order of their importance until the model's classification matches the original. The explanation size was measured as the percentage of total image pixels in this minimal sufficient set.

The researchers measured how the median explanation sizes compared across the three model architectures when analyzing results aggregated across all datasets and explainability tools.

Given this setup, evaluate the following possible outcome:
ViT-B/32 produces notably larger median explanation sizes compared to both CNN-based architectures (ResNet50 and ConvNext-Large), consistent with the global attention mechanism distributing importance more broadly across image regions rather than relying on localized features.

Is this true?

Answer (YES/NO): YES